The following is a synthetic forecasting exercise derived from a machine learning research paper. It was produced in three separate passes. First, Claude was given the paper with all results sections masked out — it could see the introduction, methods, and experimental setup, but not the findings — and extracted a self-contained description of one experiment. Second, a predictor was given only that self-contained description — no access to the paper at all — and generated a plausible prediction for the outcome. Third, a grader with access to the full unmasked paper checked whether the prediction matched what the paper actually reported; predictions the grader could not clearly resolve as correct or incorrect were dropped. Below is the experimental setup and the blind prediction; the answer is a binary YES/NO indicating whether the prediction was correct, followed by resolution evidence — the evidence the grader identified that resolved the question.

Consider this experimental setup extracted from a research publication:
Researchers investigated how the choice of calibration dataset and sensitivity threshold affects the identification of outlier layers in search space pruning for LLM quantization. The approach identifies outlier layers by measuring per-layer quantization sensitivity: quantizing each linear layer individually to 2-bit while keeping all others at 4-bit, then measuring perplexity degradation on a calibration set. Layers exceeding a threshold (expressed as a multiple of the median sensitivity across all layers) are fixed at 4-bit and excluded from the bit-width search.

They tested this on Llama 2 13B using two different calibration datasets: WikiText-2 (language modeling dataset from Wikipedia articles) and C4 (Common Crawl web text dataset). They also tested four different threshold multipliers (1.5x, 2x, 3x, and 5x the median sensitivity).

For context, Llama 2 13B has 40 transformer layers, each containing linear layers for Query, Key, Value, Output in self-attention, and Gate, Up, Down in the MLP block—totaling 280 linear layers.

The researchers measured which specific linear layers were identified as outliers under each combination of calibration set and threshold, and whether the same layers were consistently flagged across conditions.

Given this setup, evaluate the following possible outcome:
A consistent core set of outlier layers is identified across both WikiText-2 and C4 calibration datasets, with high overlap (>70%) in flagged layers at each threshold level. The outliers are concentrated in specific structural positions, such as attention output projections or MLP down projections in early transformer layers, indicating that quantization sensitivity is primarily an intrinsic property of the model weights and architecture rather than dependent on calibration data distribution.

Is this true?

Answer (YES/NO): NO